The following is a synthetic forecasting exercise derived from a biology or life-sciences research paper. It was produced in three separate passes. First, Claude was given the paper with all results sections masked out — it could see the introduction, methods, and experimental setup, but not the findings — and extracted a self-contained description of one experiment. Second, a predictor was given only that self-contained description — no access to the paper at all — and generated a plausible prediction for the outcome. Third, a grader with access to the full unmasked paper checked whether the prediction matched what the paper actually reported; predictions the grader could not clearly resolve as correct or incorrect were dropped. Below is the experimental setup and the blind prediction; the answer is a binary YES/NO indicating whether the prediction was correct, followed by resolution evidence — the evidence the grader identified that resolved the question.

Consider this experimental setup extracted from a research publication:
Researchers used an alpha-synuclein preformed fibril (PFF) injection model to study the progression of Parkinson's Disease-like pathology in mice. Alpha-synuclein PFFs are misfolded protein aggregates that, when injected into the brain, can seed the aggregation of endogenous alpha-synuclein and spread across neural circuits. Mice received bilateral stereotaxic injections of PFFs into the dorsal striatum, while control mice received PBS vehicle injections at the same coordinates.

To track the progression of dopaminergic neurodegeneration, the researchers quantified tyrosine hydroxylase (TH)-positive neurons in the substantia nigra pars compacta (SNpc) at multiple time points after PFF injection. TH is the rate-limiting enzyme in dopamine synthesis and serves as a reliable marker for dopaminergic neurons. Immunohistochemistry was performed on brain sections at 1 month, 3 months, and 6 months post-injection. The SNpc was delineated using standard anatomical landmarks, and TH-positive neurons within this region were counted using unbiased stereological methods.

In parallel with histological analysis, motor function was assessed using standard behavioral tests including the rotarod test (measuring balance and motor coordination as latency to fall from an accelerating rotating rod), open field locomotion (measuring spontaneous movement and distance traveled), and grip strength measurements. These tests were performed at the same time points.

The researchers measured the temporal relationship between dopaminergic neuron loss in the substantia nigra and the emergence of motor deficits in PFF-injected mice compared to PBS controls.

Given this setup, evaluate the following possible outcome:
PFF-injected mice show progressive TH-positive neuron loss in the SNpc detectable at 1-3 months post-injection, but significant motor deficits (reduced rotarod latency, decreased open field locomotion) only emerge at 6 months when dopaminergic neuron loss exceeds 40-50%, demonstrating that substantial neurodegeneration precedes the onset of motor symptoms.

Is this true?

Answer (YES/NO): NO